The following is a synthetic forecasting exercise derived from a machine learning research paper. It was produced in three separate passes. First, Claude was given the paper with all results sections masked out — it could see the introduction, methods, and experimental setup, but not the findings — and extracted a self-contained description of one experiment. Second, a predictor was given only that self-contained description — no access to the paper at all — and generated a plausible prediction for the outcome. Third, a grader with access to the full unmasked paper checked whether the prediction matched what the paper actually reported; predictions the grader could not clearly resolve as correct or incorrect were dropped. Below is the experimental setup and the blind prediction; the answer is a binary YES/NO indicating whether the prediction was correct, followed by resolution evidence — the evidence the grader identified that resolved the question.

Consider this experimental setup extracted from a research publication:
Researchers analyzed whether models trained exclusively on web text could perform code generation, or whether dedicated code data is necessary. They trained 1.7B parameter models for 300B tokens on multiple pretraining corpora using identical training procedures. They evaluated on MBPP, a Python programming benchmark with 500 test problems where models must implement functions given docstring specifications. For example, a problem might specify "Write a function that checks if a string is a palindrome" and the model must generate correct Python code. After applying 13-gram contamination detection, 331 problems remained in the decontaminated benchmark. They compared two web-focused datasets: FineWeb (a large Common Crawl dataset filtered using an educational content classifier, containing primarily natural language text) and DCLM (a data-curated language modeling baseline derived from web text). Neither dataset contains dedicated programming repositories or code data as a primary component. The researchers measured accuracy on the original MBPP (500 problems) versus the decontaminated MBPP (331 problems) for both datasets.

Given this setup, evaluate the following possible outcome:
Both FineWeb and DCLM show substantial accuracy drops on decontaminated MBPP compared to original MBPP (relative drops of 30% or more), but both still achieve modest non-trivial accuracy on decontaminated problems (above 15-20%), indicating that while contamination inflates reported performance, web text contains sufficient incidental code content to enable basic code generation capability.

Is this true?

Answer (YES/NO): NO